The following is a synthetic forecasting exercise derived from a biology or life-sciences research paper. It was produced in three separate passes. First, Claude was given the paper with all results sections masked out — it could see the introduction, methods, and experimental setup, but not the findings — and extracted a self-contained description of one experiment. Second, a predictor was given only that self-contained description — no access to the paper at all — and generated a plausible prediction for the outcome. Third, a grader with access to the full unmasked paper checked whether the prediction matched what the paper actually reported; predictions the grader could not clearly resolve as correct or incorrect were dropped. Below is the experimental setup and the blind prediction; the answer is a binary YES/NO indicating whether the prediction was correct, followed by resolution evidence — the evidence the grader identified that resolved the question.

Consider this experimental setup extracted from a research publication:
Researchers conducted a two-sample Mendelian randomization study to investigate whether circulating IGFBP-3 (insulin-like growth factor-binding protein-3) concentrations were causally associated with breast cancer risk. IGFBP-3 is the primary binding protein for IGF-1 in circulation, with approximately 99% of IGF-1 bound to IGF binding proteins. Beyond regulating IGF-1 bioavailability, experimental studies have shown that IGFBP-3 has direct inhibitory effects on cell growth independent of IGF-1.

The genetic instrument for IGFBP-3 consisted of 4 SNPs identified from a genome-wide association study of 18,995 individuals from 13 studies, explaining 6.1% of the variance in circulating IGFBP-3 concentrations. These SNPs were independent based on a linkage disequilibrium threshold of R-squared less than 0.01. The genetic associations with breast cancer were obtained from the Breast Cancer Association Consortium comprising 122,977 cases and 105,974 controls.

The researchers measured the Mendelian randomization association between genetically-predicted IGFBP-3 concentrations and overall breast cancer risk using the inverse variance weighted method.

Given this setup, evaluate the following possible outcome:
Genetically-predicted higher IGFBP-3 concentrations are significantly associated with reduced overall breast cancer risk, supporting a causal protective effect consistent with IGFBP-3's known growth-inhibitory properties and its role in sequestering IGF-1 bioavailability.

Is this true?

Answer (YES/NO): NO